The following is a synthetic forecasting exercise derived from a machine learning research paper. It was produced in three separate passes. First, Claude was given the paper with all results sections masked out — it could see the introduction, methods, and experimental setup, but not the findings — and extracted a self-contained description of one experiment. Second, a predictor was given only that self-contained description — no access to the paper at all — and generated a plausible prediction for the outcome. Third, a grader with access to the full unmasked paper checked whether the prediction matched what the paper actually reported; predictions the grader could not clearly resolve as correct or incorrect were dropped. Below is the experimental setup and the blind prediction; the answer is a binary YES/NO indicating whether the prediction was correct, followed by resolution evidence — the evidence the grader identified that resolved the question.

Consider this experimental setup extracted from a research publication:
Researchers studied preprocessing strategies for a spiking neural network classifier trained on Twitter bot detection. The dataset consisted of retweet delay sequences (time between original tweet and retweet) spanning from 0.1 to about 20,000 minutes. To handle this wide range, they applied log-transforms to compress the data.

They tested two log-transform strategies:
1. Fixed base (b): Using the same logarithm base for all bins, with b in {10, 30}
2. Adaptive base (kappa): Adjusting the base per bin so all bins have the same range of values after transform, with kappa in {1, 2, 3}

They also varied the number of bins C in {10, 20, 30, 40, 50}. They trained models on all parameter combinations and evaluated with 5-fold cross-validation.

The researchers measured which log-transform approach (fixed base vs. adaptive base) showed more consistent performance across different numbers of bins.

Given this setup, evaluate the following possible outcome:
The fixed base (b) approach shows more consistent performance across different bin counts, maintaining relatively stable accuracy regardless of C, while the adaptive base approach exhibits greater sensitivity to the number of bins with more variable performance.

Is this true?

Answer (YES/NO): YES